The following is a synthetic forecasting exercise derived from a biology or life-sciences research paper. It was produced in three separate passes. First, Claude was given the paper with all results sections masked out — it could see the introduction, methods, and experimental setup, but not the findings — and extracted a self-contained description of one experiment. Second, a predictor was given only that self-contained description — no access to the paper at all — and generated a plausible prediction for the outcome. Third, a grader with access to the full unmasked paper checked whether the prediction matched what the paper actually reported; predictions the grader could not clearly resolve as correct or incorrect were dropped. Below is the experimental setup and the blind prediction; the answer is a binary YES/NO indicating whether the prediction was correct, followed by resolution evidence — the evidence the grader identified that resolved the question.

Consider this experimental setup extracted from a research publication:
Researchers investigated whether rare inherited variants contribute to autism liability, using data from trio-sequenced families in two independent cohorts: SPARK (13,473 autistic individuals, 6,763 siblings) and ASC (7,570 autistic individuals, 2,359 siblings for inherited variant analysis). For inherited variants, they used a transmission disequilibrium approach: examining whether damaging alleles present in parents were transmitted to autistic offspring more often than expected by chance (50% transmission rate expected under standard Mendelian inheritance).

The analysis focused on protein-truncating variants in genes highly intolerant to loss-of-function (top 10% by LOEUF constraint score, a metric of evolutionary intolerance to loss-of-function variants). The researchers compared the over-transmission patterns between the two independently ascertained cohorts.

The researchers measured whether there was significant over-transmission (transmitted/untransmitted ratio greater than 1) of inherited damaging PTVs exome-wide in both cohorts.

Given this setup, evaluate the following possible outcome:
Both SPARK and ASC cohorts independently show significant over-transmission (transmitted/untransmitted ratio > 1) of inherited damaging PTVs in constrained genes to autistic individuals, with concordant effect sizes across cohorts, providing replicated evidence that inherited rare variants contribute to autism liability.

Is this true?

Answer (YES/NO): NO